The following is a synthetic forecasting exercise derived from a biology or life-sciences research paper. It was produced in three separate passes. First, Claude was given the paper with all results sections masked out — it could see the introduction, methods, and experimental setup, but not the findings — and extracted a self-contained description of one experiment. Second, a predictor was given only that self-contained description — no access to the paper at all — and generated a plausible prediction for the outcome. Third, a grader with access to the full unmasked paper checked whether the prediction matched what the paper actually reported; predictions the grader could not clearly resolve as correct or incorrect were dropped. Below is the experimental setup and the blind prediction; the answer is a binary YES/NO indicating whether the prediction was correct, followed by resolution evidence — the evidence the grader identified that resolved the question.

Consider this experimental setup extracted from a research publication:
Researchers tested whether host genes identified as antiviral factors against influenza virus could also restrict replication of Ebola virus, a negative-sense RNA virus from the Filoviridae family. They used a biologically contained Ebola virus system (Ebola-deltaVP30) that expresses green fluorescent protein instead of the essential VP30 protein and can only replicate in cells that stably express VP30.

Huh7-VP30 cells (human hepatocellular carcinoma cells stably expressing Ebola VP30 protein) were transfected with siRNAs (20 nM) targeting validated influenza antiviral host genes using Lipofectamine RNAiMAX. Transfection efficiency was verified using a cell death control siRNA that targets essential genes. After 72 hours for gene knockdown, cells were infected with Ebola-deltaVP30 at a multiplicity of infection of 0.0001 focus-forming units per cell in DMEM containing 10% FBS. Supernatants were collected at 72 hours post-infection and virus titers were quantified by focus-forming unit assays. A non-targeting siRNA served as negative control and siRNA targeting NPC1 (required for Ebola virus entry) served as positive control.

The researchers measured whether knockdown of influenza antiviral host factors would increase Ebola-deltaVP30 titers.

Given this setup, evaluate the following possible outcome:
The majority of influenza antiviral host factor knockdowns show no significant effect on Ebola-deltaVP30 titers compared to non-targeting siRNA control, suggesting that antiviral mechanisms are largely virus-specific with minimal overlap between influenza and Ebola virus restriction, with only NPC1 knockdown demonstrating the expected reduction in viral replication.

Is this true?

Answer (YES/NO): NO